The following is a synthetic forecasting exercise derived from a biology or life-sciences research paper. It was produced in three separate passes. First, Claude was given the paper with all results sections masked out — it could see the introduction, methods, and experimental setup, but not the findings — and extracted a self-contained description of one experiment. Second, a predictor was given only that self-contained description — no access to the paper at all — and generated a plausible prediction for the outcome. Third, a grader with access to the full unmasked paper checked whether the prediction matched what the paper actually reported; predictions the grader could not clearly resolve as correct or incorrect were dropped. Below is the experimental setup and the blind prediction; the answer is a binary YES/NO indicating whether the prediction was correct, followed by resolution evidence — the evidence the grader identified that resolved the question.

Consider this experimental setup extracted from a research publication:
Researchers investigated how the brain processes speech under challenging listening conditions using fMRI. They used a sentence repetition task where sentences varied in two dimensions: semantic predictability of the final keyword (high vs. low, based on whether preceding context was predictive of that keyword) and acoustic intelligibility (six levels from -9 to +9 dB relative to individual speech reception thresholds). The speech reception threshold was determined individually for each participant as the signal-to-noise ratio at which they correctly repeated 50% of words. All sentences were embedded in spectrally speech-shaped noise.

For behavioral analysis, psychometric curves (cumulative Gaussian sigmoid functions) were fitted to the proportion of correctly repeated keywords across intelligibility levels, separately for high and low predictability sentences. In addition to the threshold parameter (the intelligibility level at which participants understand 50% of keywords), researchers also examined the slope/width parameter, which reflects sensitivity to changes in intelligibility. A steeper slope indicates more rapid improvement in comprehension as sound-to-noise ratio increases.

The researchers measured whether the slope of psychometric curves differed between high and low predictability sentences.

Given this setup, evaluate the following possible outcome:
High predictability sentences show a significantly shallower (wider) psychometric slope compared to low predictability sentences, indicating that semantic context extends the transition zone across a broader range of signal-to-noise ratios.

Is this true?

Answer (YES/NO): NO